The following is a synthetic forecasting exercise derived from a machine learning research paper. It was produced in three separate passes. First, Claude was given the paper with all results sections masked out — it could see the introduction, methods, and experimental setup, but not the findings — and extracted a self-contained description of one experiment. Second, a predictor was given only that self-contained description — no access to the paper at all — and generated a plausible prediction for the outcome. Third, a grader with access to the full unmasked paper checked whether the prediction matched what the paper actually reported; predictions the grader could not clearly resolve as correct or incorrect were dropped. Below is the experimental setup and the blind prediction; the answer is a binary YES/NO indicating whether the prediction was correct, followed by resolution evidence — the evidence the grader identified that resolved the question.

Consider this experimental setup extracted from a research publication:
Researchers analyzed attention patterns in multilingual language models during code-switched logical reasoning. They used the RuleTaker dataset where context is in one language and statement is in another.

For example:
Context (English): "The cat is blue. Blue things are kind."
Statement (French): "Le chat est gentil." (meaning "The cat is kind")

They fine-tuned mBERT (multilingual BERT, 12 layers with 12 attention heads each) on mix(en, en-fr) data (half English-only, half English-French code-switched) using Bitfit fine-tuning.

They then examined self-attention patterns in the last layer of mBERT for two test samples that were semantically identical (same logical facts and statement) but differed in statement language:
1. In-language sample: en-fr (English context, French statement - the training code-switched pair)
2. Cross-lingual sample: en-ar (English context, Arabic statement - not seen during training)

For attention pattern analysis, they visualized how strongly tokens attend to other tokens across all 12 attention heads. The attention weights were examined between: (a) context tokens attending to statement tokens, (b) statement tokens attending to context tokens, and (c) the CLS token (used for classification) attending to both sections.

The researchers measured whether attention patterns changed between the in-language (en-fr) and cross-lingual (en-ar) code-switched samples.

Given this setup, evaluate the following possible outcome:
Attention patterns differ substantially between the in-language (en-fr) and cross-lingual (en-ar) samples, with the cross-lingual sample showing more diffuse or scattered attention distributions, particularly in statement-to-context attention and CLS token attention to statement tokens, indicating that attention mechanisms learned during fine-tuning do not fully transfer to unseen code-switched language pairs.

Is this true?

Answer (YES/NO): YES